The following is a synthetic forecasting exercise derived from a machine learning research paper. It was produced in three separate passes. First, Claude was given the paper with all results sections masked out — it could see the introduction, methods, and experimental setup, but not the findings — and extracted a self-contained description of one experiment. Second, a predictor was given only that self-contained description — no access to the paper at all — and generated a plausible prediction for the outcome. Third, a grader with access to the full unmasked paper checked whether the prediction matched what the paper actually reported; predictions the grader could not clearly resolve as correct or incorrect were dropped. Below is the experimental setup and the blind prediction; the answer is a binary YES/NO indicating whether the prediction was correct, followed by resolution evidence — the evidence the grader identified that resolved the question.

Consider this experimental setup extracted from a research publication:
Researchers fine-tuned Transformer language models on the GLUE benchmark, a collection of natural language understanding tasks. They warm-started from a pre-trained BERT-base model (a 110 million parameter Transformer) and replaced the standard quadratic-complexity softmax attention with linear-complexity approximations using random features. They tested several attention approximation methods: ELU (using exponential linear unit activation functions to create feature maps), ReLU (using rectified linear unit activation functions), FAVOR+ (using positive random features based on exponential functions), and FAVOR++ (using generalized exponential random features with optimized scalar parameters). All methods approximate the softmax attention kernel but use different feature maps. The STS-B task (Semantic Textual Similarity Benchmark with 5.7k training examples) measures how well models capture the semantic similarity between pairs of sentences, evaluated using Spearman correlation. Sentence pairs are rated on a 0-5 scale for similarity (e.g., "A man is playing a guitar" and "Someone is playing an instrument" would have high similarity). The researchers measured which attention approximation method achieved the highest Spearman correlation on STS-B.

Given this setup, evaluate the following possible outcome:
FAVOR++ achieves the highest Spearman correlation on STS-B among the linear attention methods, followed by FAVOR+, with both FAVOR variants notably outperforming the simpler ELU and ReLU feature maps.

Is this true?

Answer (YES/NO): NO